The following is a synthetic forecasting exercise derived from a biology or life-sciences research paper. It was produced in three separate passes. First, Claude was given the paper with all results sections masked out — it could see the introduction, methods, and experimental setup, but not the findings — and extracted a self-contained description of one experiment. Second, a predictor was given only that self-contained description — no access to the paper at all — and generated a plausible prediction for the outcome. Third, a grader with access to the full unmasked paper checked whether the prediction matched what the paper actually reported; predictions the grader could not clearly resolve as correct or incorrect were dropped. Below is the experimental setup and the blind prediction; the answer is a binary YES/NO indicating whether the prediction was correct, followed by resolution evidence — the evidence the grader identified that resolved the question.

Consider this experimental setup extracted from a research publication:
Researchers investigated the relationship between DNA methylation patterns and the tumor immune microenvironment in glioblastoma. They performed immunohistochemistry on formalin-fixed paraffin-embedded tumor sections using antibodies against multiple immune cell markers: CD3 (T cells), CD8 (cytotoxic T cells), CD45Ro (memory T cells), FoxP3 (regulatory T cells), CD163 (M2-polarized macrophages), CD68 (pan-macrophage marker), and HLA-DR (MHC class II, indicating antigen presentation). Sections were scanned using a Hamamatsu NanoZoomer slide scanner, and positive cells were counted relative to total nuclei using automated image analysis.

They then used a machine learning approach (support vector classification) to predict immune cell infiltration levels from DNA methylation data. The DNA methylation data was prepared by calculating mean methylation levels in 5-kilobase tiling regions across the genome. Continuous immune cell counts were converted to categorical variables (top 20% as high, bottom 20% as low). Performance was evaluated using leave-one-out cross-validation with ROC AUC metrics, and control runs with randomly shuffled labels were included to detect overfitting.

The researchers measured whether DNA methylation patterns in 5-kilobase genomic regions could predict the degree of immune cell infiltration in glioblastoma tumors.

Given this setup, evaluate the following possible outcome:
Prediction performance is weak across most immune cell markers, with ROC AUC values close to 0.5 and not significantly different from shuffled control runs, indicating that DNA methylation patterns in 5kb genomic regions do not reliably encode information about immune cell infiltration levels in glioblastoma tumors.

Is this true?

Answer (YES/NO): NO